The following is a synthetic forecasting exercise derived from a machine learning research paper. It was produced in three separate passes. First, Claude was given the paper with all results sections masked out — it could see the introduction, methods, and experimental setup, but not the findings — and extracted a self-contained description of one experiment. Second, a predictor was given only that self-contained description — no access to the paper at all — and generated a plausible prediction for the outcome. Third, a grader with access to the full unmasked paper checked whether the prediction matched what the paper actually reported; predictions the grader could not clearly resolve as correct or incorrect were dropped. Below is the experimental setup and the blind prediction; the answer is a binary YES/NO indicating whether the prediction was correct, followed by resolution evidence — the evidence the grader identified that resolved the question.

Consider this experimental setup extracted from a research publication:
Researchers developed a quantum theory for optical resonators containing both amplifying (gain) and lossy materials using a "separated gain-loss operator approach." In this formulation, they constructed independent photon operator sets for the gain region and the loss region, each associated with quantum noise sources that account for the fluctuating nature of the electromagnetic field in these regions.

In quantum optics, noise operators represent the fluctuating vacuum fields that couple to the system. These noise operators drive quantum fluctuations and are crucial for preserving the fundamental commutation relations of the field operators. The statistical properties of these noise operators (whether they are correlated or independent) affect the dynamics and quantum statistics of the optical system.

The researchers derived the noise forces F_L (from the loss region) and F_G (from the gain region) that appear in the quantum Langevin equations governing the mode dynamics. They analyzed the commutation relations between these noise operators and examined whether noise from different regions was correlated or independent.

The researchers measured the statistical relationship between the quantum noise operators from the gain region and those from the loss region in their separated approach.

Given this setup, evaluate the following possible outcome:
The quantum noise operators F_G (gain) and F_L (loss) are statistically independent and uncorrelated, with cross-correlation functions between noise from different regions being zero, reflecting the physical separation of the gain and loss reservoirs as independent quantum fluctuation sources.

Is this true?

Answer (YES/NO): YES